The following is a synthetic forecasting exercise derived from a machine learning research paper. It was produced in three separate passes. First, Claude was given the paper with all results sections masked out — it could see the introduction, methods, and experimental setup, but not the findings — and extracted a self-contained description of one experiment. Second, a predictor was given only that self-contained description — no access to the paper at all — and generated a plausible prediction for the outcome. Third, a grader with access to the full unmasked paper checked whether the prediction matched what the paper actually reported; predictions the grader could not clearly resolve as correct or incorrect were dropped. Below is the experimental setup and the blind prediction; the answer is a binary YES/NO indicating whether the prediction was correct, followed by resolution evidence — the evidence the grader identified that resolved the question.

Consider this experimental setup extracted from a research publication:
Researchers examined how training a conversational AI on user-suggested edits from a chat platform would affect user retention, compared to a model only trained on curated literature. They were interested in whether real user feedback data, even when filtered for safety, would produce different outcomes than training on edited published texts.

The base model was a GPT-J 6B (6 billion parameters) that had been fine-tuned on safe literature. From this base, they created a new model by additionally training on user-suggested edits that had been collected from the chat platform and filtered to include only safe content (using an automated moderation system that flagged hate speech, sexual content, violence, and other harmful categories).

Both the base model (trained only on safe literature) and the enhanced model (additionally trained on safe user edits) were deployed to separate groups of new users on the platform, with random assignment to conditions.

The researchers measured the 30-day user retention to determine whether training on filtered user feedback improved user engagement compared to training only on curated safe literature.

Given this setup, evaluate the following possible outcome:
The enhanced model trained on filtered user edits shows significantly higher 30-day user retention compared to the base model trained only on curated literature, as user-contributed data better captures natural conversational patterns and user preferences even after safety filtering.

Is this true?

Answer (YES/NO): YES